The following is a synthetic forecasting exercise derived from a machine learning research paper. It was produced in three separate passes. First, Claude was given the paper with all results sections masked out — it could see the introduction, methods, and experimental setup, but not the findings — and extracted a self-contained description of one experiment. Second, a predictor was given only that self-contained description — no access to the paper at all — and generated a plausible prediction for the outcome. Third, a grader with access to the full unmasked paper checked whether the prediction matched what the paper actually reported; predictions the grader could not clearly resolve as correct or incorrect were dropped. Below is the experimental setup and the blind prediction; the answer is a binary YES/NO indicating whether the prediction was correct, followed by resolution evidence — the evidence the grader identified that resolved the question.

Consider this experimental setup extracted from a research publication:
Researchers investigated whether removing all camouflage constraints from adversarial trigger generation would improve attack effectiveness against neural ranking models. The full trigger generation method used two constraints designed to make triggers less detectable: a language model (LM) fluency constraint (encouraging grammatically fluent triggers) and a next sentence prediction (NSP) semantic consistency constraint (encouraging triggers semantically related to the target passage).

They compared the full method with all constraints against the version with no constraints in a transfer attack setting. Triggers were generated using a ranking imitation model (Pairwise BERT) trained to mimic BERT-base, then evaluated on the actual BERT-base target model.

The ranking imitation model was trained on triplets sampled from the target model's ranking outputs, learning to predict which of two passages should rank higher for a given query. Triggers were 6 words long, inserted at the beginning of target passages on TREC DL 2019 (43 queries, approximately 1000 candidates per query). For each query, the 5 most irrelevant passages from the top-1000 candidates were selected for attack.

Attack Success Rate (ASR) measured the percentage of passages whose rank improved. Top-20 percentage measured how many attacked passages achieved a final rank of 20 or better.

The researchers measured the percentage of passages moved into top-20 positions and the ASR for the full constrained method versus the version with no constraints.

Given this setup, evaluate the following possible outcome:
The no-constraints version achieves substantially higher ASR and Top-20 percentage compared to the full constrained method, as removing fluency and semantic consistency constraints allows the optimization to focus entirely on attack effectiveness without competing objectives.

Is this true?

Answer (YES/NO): NO